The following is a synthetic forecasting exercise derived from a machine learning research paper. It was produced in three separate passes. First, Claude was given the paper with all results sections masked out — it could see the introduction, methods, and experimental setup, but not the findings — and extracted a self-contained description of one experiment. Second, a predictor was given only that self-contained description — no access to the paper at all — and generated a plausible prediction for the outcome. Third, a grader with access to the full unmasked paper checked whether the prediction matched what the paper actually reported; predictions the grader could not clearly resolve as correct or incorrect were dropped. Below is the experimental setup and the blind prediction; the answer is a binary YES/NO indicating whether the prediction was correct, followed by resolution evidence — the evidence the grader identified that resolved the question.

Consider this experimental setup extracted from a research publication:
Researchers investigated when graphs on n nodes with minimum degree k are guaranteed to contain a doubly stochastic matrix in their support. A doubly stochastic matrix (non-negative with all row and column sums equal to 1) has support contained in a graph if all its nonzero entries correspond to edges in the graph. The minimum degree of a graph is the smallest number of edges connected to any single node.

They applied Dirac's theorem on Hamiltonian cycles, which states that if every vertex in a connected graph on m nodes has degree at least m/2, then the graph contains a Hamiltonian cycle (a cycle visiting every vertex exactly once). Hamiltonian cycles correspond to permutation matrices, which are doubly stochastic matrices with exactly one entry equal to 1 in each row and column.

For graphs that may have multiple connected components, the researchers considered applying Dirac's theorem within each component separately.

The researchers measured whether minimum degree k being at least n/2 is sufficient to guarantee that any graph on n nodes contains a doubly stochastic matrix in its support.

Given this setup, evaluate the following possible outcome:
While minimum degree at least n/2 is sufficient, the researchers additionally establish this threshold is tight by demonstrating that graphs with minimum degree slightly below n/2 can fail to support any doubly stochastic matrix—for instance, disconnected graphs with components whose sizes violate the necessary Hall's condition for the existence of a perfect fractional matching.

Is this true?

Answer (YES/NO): NO